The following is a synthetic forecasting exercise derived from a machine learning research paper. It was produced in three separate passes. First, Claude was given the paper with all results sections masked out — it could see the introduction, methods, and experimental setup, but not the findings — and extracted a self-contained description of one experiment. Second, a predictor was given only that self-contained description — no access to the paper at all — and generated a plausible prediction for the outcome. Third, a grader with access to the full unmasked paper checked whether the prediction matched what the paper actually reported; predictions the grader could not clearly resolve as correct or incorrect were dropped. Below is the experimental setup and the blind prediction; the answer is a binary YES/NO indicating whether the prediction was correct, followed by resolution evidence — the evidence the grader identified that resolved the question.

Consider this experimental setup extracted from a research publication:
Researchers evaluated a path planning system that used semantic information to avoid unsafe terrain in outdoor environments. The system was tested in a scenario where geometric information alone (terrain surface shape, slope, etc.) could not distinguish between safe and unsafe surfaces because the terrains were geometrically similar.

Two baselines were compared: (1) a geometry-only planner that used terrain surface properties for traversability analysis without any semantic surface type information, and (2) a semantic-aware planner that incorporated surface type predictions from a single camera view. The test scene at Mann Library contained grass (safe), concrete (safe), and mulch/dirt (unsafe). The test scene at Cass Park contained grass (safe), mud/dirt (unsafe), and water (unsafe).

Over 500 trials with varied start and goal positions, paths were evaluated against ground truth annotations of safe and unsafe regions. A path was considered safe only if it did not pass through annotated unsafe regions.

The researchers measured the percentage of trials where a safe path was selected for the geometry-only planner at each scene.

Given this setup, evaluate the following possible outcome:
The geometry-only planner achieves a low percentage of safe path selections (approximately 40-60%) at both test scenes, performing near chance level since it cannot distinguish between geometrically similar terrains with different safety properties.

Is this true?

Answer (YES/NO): NO